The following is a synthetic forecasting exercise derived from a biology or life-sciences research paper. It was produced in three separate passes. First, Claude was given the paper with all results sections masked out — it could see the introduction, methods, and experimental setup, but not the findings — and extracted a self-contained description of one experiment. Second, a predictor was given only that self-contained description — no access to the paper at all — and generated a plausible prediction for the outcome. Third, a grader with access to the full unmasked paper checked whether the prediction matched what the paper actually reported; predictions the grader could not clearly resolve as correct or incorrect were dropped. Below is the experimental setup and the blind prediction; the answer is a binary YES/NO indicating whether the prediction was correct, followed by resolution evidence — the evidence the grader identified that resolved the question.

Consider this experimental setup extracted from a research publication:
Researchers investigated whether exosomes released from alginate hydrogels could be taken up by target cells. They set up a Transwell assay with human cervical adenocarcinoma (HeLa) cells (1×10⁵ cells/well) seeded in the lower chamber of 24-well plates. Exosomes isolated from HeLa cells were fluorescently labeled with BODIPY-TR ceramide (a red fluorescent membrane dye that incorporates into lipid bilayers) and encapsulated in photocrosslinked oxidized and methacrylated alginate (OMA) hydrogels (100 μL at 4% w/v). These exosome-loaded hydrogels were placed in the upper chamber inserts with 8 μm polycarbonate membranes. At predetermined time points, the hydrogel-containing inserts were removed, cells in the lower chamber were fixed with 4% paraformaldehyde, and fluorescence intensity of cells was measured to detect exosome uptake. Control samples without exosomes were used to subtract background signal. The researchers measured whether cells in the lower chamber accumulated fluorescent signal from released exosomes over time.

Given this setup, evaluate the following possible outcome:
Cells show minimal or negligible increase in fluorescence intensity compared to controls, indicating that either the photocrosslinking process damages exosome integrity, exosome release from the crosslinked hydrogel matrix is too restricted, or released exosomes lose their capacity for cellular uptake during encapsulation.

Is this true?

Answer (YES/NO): NO